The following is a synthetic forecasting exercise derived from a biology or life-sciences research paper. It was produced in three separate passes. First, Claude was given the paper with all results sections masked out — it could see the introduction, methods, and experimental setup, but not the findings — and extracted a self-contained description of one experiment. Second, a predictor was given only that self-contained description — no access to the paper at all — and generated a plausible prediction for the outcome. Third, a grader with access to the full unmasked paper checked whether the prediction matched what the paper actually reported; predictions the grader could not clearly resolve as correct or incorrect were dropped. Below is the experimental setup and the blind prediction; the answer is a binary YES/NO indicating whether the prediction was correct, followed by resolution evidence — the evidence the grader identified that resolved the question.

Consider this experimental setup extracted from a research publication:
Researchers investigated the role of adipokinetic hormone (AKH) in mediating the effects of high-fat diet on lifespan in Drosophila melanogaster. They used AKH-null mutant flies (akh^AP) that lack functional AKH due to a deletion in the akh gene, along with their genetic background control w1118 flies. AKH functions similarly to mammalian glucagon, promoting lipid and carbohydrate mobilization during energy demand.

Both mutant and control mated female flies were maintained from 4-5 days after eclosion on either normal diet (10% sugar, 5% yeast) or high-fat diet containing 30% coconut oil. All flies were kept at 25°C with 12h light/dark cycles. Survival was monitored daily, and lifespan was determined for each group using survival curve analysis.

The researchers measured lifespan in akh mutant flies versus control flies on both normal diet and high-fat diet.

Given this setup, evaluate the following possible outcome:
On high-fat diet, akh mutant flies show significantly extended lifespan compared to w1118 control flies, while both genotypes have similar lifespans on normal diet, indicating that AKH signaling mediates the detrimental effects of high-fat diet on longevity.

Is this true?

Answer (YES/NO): NO